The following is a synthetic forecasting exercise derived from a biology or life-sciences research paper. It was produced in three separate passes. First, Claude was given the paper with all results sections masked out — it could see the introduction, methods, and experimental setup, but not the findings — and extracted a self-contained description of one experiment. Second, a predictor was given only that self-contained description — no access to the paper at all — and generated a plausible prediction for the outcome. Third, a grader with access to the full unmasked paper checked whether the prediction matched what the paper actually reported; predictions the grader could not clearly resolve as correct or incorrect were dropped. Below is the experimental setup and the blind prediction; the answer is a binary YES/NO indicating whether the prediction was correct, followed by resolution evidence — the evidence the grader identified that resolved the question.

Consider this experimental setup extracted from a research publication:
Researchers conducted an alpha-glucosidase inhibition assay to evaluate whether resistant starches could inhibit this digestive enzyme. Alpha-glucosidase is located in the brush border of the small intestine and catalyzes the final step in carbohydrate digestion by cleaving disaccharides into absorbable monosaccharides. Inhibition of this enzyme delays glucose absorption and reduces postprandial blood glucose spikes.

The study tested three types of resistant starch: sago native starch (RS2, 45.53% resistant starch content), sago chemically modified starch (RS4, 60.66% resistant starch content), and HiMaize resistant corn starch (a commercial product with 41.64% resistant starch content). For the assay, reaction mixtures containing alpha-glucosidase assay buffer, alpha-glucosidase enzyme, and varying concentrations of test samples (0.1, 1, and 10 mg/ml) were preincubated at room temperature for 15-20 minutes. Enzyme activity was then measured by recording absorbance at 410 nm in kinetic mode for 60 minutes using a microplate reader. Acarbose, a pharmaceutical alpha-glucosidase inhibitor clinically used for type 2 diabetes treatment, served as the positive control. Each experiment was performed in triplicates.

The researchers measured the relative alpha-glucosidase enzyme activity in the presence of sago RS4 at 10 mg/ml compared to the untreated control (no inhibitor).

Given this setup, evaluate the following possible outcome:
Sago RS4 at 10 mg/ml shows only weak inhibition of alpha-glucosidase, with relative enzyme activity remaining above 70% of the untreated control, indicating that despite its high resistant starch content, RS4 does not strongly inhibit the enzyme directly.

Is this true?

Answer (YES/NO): NO